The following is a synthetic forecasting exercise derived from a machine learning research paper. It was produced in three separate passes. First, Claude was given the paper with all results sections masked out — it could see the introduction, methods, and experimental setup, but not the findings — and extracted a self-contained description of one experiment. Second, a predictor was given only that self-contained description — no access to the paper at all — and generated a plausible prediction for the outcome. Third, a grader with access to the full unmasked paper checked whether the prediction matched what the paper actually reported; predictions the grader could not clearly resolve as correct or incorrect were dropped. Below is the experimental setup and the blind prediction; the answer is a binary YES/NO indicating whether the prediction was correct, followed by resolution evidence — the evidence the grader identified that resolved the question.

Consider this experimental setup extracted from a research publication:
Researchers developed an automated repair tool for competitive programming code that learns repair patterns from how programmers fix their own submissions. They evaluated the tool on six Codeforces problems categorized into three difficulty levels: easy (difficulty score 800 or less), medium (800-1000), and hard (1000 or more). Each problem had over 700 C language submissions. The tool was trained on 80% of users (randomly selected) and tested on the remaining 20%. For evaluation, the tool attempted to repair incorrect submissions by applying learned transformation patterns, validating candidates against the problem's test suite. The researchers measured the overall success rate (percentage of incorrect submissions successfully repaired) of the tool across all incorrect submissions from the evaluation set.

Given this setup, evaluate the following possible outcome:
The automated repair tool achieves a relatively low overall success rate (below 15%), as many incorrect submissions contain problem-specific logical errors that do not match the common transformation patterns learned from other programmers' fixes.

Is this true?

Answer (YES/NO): NO